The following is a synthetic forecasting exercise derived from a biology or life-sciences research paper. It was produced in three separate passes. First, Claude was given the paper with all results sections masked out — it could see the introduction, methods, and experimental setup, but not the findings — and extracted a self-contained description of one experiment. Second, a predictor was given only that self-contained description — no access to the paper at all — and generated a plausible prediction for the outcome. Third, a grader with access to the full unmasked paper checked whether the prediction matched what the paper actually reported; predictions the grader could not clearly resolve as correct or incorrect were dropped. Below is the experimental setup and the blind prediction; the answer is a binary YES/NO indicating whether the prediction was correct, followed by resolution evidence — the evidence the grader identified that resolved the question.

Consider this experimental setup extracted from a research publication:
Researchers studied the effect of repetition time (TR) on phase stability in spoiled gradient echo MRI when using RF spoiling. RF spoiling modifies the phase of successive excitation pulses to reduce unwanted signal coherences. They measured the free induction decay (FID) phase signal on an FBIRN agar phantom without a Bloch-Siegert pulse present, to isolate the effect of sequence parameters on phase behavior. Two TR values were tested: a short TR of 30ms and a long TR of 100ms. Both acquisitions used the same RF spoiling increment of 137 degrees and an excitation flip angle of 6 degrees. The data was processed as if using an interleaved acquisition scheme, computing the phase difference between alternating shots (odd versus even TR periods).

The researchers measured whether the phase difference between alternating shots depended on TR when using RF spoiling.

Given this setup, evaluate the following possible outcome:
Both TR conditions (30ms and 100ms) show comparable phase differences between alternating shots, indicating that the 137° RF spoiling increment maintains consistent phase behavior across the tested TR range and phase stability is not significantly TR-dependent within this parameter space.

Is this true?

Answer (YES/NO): NO